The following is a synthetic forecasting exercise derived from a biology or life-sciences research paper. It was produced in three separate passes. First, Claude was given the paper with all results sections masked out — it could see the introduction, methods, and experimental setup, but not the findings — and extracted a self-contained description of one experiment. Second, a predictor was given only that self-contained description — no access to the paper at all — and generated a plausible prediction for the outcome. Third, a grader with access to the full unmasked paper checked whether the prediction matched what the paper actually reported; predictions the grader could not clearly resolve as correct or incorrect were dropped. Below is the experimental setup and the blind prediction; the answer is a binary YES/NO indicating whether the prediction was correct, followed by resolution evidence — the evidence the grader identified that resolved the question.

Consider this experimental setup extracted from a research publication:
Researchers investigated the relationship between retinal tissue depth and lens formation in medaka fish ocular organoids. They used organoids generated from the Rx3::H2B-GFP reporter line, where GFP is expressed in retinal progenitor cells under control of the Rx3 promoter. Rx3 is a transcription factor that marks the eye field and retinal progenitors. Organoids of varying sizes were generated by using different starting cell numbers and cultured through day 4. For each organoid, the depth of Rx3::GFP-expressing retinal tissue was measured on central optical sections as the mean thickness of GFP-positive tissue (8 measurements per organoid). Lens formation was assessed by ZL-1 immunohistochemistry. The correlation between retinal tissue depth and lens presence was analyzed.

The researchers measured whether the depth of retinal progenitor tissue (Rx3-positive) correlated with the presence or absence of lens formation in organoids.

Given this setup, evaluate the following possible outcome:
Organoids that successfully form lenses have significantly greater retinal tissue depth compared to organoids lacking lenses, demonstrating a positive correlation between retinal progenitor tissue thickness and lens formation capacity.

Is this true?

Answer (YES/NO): NO